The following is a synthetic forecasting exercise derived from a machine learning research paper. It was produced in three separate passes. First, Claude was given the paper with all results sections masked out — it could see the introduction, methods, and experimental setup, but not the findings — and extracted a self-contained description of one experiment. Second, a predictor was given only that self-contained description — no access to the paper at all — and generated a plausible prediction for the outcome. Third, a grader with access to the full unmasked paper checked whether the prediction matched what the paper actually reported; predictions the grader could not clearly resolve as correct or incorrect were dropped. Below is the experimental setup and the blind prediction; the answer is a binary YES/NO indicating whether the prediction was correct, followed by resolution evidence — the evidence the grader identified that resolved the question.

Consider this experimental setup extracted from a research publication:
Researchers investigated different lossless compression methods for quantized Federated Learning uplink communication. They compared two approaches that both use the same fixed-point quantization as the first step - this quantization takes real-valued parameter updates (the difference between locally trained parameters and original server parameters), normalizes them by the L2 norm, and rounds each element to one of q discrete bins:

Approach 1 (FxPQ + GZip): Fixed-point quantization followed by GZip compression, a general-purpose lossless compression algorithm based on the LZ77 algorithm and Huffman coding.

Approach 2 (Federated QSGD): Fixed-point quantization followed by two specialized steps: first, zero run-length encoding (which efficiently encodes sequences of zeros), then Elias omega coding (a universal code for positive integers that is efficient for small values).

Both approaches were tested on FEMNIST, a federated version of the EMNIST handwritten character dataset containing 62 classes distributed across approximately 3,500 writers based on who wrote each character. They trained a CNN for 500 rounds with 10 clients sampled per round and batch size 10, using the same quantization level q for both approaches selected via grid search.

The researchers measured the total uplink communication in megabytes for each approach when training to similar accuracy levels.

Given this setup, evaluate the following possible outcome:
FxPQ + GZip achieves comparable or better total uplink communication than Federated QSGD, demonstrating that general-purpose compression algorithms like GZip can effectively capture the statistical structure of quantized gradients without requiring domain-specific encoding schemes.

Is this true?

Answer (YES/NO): NO